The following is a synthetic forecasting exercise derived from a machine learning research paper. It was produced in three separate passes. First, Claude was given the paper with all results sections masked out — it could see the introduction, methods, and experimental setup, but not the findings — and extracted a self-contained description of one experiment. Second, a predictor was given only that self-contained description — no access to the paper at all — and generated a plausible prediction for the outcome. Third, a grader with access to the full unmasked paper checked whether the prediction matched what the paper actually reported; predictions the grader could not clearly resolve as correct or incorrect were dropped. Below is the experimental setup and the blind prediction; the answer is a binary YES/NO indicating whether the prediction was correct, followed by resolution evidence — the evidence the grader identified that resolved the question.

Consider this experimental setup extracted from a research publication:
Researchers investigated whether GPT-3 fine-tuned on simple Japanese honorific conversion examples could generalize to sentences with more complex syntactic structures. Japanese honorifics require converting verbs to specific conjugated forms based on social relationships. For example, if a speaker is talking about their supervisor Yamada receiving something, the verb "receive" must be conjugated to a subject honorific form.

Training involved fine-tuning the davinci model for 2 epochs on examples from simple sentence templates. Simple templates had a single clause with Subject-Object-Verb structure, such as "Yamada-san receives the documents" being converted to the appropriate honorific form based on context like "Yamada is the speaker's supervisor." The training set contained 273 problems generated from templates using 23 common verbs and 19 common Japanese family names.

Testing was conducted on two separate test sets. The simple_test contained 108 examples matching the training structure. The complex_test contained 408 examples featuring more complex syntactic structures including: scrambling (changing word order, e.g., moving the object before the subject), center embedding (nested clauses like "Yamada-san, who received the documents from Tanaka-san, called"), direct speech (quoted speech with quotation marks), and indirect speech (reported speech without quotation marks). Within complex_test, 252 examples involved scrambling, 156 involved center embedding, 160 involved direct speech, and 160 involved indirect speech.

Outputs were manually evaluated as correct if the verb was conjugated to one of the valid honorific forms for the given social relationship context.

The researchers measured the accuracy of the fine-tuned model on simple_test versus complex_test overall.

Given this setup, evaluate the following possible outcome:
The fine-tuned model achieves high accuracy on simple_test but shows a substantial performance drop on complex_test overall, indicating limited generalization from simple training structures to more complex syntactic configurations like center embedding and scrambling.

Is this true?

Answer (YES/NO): NO